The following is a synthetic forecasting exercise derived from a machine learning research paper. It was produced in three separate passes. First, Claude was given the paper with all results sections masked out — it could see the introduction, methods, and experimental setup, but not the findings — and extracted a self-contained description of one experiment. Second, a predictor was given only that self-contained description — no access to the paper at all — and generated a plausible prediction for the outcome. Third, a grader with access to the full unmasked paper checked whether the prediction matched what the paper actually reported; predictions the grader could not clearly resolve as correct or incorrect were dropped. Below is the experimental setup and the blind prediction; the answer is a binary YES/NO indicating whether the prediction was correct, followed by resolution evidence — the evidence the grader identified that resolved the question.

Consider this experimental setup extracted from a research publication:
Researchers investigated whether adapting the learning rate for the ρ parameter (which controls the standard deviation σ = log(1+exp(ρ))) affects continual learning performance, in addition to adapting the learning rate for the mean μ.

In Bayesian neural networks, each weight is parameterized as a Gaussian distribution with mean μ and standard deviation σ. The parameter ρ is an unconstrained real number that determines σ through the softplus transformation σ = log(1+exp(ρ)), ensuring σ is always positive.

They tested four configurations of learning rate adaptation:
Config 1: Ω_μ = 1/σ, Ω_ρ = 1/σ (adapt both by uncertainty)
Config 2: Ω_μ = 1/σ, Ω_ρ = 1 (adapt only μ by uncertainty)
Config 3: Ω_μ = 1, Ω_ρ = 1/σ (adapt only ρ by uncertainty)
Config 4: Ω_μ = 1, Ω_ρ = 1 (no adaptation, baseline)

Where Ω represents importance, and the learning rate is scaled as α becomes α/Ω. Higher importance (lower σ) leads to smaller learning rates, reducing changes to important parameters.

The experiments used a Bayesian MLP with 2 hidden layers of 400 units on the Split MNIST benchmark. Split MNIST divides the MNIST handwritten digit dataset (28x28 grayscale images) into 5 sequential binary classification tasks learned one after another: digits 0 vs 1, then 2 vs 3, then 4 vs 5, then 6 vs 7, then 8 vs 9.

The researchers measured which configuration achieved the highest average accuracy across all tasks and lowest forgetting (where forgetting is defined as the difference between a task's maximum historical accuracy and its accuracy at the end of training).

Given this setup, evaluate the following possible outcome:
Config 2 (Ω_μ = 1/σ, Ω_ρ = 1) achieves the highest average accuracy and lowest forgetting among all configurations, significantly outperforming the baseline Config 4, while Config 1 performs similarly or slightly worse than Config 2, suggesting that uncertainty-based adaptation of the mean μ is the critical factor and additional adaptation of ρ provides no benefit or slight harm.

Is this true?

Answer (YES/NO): YES